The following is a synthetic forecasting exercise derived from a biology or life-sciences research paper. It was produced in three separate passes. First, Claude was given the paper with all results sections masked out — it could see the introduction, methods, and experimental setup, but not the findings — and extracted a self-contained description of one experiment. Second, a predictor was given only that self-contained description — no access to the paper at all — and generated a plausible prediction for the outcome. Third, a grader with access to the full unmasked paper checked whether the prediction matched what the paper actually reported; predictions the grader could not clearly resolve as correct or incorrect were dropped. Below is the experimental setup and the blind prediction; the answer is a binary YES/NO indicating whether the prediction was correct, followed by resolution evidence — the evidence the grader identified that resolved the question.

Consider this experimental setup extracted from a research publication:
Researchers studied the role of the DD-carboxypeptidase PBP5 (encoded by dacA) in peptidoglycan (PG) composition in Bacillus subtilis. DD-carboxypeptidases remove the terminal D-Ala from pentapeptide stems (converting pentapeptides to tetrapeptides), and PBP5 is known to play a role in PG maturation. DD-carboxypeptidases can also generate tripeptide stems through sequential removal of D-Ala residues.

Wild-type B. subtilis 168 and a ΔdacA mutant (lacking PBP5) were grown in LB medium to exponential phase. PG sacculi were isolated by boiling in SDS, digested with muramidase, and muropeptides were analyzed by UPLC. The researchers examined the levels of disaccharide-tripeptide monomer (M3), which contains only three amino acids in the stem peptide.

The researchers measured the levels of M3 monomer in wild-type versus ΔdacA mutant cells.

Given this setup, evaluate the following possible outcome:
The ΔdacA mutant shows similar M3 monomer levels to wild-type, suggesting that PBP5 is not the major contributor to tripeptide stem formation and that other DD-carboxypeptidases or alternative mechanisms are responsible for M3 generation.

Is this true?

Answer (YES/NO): NO